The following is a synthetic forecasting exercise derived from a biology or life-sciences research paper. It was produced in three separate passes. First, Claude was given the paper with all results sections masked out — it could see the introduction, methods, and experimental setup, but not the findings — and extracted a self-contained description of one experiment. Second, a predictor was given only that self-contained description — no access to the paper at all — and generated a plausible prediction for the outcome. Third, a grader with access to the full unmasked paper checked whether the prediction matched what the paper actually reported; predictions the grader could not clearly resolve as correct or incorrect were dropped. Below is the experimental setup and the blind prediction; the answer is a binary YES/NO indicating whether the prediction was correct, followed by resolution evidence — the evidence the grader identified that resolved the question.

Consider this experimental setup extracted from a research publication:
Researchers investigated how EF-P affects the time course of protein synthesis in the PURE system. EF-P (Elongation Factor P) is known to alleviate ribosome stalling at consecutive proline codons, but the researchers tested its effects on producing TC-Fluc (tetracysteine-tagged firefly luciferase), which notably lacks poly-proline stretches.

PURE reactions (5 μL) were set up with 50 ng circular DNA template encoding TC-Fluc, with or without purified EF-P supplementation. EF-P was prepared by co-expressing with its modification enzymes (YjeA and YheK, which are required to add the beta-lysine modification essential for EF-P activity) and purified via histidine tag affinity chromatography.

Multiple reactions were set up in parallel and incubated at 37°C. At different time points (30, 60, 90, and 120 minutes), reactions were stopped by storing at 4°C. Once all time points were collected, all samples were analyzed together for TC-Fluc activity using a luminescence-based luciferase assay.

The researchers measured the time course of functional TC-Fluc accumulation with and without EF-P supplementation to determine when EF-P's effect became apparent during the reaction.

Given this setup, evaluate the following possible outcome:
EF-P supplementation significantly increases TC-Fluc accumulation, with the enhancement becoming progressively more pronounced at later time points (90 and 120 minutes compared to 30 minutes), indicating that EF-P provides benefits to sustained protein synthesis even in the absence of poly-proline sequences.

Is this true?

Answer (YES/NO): YES